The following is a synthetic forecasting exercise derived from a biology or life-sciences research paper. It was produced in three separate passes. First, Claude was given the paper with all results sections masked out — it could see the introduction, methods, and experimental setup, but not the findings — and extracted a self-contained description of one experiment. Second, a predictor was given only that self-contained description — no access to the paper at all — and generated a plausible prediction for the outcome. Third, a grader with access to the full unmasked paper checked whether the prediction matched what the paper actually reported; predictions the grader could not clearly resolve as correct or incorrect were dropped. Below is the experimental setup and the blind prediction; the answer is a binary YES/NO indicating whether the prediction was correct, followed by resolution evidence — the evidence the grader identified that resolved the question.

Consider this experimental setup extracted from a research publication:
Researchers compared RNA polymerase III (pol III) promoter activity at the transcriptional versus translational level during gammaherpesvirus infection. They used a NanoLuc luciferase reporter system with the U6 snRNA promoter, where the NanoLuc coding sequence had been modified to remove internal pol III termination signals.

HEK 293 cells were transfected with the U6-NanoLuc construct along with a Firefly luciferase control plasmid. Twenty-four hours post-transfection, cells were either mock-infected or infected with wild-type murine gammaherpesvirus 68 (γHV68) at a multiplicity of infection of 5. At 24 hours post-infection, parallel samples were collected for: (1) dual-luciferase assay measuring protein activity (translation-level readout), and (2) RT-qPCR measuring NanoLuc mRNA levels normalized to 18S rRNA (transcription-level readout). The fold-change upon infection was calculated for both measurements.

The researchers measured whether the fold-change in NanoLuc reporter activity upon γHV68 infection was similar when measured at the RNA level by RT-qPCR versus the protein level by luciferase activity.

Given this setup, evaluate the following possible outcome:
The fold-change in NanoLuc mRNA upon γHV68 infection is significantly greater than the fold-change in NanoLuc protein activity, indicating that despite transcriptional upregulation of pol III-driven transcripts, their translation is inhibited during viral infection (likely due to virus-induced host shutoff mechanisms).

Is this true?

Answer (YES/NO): NO